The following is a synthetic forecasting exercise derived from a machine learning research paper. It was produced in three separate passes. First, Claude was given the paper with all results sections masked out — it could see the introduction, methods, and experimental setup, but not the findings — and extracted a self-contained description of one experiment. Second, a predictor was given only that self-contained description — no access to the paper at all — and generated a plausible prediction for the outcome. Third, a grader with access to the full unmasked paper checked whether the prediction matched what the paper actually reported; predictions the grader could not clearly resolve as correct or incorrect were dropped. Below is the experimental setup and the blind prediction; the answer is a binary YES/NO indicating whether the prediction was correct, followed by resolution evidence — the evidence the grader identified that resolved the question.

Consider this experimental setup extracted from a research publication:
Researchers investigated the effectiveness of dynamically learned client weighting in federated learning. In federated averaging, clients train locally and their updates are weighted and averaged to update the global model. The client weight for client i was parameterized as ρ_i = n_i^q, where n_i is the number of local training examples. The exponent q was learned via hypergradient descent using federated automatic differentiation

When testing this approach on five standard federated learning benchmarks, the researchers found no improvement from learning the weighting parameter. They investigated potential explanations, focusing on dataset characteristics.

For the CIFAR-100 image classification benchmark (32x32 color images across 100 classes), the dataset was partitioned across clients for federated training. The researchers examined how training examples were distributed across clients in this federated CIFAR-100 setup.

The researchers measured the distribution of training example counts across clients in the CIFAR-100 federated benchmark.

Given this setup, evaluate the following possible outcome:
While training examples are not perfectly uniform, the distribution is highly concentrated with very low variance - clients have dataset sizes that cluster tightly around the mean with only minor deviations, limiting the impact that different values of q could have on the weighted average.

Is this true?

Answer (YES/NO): NO